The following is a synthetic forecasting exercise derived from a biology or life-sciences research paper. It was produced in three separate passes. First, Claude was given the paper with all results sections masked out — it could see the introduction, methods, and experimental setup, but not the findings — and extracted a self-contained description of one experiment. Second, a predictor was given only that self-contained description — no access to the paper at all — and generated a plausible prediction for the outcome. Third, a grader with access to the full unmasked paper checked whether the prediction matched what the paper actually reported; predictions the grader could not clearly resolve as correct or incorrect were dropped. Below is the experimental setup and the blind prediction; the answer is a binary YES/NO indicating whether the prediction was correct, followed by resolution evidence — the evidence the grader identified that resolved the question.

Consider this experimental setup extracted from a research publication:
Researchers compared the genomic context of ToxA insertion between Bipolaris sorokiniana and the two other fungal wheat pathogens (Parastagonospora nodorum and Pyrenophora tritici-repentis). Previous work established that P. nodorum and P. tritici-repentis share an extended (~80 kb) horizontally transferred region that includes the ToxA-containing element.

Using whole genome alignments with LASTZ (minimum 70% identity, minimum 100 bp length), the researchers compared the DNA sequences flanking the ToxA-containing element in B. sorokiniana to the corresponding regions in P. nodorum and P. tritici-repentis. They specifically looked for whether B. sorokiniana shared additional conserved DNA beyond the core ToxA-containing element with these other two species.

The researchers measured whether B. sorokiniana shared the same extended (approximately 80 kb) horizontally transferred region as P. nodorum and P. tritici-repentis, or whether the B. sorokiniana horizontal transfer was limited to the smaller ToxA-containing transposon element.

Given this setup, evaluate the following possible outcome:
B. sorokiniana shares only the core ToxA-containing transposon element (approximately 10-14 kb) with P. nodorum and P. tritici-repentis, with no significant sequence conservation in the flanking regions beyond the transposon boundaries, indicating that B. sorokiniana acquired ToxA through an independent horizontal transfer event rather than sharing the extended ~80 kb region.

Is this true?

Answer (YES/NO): YES